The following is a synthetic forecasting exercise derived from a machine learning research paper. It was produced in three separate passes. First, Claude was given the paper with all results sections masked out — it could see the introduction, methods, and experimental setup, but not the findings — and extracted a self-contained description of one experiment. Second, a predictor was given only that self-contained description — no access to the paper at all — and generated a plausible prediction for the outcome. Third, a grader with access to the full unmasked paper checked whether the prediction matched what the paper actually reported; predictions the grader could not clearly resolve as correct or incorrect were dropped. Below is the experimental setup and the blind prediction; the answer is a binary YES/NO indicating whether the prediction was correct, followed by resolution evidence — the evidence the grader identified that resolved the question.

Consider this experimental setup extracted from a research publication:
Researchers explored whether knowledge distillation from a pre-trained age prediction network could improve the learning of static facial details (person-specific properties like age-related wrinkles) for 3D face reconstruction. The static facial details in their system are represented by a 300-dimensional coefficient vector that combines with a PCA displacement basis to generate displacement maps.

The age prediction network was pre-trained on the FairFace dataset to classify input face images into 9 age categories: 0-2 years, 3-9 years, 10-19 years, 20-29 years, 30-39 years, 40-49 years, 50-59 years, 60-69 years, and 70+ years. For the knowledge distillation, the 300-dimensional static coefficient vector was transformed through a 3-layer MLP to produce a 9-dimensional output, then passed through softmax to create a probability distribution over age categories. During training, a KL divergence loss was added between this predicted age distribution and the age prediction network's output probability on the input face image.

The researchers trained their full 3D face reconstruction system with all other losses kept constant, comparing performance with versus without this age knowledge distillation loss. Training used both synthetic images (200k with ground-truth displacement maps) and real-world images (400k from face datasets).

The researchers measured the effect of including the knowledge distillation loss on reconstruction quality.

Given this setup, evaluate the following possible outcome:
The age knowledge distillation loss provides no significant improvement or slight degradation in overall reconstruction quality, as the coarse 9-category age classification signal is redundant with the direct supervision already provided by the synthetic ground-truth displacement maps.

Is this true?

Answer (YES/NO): NO